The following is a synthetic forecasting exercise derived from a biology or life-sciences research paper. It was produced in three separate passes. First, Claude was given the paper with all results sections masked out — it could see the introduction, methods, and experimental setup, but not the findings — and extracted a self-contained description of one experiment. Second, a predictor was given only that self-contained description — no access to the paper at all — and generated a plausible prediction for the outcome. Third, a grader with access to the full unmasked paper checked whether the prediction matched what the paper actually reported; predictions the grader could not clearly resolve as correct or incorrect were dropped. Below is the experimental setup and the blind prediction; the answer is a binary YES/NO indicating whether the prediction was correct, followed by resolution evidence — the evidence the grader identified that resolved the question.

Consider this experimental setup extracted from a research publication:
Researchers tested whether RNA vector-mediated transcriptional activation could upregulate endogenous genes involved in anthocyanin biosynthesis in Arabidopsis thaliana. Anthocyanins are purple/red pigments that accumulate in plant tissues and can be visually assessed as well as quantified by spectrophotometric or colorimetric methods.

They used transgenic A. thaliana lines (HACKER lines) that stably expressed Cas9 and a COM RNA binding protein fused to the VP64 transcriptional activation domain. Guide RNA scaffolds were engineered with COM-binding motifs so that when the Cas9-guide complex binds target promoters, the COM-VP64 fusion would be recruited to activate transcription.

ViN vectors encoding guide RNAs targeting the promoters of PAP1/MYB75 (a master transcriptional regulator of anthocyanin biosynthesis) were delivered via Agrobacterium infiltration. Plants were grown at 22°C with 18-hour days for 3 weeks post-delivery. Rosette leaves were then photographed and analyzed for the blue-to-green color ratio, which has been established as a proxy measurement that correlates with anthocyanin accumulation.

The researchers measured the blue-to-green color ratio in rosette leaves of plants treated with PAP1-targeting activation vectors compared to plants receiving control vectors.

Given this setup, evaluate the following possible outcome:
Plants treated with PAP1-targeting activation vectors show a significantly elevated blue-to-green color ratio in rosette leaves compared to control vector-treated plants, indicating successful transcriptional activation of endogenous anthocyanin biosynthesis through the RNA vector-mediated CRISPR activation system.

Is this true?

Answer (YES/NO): YES